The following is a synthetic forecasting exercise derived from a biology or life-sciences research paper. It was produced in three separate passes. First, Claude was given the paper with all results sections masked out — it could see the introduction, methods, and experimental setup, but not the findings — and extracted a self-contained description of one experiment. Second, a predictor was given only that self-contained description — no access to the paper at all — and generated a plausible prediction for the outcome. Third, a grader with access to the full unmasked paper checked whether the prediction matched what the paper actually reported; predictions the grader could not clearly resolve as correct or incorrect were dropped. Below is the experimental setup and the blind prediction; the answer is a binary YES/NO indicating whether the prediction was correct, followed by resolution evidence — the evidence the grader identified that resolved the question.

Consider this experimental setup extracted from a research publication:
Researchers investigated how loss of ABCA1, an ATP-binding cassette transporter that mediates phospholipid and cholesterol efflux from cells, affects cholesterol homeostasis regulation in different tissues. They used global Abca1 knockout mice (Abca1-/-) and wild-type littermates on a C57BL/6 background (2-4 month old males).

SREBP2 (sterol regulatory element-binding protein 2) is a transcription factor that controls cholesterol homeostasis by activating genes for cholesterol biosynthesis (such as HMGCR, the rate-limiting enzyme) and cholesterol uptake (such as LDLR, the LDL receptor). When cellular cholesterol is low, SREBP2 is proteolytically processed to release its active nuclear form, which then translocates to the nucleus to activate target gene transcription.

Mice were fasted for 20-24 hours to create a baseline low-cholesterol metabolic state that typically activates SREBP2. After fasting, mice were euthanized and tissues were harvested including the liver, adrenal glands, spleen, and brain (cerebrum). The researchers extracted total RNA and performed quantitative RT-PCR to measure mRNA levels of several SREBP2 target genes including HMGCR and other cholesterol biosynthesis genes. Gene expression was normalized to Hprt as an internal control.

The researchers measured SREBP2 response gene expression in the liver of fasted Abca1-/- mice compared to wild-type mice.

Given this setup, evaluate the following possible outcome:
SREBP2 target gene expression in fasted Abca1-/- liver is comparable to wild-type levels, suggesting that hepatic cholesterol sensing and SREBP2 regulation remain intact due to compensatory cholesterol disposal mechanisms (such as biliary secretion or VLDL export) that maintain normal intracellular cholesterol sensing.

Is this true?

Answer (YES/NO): NO